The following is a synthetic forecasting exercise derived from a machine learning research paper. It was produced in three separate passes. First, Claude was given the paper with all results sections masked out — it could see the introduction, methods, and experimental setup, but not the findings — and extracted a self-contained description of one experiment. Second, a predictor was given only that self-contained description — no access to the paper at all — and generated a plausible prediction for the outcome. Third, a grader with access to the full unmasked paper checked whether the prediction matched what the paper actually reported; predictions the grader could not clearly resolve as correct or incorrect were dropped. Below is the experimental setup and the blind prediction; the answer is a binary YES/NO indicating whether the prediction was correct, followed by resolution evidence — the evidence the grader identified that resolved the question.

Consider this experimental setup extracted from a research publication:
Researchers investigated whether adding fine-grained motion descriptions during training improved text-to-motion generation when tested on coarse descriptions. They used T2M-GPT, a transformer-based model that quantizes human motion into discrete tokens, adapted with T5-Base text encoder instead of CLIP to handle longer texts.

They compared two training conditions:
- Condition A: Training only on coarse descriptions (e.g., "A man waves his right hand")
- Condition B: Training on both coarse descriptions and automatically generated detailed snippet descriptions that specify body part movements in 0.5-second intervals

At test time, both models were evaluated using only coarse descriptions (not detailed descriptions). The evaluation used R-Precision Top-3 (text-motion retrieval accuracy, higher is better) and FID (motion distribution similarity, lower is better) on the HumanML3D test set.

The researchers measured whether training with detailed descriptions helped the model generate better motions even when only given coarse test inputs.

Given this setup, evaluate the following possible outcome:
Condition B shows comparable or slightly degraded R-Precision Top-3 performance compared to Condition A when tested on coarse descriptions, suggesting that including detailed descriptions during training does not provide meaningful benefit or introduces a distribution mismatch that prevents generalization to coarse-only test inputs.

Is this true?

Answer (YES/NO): NO